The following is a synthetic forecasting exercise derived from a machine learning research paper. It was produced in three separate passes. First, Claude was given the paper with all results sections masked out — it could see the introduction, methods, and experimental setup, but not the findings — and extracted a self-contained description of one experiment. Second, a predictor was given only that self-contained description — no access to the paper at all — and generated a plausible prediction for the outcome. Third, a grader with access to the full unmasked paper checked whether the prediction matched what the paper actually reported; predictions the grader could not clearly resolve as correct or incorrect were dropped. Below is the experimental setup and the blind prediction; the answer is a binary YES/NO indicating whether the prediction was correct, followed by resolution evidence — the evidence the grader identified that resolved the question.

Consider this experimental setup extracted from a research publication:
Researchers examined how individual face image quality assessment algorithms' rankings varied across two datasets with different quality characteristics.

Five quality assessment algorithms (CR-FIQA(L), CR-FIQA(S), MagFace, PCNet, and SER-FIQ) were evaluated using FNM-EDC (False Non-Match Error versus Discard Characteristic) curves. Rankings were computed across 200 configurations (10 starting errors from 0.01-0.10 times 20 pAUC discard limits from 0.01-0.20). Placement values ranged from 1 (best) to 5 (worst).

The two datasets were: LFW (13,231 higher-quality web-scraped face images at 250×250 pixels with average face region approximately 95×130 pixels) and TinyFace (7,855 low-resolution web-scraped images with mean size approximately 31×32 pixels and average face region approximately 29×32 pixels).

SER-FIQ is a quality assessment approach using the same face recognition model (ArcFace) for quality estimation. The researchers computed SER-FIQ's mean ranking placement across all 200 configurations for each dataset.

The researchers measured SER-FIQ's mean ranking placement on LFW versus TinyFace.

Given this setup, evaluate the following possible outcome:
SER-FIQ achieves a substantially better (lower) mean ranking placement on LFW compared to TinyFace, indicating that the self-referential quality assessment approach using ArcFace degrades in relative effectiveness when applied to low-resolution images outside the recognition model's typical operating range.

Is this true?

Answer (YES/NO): NO